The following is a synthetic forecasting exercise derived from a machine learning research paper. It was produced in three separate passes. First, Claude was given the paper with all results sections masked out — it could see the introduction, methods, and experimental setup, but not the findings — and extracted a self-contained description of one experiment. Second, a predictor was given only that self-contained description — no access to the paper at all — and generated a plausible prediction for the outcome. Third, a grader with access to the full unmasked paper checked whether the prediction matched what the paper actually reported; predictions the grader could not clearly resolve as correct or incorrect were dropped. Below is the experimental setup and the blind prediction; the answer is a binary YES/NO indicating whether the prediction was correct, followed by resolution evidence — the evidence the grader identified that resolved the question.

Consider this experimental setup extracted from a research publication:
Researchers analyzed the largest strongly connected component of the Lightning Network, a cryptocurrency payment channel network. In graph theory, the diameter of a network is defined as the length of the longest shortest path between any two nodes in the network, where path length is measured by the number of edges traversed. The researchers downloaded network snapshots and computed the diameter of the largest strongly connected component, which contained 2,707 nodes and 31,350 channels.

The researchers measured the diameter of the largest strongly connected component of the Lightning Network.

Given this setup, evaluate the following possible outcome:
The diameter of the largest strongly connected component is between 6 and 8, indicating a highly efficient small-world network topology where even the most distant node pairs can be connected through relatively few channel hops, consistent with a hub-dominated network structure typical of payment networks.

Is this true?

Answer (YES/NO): NO